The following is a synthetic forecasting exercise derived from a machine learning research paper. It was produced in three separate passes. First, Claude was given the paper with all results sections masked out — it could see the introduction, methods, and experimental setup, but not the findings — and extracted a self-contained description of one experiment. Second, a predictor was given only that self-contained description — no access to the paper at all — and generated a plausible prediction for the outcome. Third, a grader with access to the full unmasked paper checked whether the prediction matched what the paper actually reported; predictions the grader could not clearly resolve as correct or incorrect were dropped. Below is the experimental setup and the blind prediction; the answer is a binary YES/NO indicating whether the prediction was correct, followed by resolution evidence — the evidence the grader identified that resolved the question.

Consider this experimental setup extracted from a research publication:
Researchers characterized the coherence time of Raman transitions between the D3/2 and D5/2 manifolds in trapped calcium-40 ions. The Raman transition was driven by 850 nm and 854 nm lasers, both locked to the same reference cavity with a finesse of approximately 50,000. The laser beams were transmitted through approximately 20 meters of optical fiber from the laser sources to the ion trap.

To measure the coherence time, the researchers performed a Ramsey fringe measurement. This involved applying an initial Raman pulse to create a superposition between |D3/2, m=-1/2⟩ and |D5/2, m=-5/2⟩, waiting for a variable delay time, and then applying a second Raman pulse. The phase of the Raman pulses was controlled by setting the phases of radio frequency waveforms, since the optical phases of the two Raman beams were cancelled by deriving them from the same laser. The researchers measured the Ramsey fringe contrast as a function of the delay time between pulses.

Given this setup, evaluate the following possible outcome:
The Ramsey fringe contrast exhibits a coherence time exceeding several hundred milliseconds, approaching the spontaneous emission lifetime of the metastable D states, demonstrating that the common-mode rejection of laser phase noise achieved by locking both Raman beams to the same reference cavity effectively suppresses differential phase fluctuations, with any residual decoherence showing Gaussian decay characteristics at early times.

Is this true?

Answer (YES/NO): NO